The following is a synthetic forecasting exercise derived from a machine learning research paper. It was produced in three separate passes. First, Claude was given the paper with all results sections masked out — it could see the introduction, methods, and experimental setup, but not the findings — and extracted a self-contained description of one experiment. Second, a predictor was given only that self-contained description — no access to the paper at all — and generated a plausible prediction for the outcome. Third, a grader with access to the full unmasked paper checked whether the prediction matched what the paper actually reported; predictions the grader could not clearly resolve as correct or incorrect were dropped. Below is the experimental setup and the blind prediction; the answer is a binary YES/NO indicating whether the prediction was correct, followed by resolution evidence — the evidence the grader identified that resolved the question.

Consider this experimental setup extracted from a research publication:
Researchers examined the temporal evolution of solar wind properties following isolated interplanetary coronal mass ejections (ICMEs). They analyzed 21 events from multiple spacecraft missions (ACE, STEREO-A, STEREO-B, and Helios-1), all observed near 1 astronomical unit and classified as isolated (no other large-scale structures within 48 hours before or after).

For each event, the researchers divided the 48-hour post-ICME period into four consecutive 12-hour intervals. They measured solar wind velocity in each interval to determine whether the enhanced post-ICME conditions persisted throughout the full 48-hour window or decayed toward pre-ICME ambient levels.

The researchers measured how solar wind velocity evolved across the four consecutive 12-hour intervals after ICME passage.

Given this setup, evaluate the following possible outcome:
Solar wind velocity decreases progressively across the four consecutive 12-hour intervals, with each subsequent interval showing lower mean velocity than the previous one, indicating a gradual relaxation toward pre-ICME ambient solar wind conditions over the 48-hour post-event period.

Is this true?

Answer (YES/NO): YES